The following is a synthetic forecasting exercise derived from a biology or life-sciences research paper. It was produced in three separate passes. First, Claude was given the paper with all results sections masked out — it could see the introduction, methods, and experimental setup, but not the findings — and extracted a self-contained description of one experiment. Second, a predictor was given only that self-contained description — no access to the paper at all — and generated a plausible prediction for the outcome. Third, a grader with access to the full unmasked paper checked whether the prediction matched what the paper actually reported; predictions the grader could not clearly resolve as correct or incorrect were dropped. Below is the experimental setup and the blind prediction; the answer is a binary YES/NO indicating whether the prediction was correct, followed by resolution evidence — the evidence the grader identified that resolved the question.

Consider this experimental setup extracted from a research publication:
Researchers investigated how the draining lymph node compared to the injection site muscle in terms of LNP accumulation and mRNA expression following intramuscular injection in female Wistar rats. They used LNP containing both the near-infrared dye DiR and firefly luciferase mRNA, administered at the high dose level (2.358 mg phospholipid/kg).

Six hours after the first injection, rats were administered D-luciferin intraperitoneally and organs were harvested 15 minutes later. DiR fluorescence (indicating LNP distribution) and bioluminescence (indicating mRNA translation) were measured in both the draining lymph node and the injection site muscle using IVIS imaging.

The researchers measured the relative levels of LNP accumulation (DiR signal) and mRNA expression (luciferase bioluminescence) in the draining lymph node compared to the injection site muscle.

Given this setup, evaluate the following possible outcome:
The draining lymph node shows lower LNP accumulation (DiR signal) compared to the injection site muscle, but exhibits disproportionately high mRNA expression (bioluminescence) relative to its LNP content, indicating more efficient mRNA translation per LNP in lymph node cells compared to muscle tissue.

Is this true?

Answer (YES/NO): NO